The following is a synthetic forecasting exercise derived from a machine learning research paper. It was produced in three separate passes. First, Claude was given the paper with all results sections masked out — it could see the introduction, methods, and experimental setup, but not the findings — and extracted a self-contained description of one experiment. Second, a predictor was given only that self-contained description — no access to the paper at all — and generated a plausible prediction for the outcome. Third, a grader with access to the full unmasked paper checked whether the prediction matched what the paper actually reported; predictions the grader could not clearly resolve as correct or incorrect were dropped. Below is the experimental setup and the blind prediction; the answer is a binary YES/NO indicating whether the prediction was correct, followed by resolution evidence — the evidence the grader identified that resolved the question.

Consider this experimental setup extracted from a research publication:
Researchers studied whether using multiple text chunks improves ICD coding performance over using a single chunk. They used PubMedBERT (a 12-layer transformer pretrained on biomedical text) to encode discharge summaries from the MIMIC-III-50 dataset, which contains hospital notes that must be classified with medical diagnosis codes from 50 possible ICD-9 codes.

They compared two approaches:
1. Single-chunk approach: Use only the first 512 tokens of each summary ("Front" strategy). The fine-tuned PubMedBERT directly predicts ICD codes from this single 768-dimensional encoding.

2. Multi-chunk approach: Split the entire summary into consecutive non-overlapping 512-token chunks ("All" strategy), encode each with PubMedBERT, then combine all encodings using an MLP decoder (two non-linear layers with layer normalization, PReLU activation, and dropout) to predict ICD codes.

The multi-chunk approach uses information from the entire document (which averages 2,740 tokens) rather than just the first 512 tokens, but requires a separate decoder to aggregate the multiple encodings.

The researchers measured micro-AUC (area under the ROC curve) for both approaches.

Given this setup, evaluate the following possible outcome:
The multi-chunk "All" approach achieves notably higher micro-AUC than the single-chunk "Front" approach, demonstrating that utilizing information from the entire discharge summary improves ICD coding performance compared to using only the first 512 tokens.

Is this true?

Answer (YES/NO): NO